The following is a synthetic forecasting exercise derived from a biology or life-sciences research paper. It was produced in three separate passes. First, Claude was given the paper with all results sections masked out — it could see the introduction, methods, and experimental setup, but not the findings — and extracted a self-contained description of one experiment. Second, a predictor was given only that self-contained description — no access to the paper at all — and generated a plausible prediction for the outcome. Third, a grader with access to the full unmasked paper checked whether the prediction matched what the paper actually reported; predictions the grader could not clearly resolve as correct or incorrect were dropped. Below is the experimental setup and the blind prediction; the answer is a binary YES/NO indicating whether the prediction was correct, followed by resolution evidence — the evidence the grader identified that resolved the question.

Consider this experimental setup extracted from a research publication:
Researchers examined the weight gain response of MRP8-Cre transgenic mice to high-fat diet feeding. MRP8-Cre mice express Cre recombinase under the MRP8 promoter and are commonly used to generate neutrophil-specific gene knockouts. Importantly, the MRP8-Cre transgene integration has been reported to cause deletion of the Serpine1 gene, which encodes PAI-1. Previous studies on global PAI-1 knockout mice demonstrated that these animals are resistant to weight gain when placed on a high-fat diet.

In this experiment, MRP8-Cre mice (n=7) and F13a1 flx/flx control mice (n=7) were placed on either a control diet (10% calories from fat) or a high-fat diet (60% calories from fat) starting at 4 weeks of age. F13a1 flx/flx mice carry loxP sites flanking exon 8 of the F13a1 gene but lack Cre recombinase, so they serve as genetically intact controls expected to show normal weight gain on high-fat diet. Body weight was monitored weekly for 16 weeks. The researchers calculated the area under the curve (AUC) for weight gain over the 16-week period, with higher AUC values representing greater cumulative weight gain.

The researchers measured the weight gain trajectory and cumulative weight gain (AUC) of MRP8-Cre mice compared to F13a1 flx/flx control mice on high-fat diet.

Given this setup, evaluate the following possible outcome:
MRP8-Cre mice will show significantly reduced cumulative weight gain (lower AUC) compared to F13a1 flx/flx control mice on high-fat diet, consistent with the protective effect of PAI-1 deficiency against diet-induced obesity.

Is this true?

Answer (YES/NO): YES